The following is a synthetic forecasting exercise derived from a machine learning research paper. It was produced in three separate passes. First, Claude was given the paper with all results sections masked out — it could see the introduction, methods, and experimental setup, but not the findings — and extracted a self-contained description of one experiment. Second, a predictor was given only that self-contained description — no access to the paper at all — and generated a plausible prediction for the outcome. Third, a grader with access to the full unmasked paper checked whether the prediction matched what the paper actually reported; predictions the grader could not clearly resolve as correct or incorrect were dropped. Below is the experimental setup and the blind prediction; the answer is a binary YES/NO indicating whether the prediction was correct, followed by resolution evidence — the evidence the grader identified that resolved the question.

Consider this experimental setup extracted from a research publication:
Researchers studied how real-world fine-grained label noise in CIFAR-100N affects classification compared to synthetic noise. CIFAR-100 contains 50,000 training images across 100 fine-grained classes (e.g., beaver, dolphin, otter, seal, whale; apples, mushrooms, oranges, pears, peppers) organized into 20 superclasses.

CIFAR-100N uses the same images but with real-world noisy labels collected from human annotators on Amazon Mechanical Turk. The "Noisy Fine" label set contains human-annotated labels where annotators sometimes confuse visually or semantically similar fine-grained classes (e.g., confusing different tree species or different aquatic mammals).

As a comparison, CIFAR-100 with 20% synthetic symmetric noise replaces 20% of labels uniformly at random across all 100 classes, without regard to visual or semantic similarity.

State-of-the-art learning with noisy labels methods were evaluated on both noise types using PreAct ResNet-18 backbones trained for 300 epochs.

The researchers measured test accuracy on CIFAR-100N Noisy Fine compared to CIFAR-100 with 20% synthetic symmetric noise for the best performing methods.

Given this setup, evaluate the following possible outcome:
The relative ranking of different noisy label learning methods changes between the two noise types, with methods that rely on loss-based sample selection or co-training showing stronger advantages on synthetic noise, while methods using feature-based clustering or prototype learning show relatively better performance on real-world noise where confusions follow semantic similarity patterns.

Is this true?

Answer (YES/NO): NO